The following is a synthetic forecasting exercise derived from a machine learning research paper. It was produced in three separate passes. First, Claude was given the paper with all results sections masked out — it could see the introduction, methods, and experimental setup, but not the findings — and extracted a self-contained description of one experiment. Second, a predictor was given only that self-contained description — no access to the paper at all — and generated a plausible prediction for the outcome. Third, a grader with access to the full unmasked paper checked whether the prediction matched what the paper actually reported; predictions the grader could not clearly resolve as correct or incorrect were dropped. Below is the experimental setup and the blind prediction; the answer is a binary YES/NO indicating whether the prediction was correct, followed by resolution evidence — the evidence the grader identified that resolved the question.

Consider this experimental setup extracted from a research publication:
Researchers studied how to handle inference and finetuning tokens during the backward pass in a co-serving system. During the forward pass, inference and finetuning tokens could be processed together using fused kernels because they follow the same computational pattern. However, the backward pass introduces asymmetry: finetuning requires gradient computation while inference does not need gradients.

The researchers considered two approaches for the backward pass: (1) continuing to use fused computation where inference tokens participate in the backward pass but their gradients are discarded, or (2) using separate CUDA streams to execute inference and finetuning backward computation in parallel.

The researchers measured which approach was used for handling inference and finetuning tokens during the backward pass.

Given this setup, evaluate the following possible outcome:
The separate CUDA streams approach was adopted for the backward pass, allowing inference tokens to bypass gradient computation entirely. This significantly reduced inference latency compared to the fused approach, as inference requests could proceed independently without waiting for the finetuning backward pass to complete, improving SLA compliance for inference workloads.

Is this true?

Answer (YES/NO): NO